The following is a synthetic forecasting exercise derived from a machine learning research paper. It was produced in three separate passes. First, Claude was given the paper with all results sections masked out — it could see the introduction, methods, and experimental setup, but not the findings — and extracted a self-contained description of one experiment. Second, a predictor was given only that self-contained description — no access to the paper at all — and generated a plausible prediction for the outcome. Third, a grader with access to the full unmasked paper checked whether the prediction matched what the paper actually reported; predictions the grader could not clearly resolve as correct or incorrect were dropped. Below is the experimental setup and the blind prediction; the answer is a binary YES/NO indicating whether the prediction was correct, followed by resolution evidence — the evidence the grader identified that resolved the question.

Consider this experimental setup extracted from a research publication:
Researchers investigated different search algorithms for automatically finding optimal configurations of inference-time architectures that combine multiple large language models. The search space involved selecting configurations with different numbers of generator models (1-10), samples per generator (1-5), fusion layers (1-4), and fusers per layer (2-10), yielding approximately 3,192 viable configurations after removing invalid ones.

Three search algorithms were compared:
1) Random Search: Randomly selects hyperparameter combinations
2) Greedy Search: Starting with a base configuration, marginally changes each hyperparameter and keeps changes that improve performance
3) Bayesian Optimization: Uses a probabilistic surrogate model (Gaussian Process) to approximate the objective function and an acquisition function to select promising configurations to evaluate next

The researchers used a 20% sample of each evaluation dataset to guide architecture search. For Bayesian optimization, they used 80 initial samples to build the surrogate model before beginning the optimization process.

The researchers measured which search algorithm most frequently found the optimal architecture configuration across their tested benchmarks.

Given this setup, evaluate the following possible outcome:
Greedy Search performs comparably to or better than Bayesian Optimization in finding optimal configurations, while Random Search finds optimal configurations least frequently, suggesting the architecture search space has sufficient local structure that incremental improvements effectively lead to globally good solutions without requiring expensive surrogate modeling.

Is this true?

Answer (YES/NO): NO